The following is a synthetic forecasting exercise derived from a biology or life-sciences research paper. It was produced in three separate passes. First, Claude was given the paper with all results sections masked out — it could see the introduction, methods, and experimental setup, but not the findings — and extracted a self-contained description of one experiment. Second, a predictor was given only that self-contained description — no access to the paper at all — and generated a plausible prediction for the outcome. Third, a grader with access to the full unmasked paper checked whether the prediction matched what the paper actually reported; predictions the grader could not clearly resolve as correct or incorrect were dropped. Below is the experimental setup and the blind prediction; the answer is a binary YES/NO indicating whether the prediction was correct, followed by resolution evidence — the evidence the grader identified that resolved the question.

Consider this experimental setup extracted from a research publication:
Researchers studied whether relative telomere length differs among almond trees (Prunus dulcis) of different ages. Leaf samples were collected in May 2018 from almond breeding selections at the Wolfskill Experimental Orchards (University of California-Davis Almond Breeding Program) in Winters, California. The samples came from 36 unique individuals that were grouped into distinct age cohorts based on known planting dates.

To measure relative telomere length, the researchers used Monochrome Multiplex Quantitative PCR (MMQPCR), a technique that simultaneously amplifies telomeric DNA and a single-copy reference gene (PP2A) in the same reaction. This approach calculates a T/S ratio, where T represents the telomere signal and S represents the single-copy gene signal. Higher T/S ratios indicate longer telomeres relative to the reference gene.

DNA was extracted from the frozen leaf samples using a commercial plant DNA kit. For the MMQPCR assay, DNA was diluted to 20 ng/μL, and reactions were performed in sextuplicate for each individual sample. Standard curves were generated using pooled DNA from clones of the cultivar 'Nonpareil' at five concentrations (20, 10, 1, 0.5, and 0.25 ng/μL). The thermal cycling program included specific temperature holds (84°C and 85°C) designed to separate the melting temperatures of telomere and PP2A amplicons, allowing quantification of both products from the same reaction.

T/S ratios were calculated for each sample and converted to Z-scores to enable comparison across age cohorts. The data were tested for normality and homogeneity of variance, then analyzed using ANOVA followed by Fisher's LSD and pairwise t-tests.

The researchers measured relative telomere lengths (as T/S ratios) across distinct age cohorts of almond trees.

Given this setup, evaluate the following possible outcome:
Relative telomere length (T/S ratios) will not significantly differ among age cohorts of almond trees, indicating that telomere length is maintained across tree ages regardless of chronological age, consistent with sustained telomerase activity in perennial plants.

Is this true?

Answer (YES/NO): NO